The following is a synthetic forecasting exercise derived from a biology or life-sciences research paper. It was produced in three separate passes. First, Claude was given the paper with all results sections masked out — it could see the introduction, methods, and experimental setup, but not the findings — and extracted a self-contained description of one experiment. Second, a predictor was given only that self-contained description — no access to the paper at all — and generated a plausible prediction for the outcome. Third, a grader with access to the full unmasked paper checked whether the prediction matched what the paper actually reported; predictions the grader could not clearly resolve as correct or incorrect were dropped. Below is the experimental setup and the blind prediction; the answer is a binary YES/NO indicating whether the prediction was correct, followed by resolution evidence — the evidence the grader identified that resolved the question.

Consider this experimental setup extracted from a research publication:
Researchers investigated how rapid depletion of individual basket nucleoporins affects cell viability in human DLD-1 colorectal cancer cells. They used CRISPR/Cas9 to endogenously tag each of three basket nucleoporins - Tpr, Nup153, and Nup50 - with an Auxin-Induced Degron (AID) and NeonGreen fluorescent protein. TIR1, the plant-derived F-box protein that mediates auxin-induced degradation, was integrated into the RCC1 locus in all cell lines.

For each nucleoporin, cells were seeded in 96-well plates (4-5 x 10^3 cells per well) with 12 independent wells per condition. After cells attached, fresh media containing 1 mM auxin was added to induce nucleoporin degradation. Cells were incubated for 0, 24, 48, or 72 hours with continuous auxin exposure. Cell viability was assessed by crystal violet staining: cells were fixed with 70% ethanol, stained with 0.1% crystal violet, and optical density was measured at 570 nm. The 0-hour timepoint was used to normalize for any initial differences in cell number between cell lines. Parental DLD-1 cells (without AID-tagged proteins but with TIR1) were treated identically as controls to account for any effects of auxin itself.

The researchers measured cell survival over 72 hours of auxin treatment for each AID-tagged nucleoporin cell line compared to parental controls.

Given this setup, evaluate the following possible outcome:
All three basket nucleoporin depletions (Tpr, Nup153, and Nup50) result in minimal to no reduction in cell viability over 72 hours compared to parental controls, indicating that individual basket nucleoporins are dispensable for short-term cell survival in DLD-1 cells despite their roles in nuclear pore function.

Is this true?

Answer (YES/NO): NO